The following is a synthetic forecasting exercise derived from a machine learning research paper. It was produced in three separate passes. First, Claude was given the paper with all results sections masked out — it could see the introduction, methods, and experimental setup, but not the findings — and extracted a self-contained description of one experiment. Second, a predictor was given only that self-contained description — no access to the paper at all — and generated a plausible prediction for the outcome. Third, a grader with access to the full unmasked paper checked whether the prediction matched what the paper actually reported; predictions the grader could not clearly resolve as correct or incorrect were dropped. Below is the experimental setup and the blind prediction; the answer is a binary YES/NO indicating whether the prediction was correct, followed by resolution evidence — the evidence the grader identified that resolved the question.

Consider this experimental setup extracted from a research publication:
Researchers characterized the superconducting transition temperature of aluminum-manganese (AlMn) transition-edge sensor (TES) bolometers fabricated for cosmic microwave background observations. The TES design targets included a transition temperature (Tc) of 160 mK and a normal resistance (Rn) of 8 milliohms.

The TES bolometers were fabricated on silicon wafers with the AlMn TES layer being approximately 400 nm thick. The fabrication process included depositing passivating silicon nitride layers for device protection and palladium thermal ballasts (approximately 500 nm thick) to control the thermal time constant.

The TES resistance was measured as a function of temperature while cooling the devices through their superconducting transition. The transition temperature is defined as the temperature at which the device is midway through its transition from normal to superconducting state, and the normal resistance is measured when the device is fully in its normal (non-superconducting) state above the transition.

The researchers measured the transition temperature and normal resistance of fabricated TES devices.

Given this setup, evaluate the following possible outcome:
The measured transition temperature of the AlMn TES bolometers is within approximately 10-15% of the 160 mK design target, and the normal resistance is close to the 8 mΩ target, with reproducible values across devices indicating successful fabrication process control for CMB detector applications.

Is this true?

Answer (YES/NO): YES